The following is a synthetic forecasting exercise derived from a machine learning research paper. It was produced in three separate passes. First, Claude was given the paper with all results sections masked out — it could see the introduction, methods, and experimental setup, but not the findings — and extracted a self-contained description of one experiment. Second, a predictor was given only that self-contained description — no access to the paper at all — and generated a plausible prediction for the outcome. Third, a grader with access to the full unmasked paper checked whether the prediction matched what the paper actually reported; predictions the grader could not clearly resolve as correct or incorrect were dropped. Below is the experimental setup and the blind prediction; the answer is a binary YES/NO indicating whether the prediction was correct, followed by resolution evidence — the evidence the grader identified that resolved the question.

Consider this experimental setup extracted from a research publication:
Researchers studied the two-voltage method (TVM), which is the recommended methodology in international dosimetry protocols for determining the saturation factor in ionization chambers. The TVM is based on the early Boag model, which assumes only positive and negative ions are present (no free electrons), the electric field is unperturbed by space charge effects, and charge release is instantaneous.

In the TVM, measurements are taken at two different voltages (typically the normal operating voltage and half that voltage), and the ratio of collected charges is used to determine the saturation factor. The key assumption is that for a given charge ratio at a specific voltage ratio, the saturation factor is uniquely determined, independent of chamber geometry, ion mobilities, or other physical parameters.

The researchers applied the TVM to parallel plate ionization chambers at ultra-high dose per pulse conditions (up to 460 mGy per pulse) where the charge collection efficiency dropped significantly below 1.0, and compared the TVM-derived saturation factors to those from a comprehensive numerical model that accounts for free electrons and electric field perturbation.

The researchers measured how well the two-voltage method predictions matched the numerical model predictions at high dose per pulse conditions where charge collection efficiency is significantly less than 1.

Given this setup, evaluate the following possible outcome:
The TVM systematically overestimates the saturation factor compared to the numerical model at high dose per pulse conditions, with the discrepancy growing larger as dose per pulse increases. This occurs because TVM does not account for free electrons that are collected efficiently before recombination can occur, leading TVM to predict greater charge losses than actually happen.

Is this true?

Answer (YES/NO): YES